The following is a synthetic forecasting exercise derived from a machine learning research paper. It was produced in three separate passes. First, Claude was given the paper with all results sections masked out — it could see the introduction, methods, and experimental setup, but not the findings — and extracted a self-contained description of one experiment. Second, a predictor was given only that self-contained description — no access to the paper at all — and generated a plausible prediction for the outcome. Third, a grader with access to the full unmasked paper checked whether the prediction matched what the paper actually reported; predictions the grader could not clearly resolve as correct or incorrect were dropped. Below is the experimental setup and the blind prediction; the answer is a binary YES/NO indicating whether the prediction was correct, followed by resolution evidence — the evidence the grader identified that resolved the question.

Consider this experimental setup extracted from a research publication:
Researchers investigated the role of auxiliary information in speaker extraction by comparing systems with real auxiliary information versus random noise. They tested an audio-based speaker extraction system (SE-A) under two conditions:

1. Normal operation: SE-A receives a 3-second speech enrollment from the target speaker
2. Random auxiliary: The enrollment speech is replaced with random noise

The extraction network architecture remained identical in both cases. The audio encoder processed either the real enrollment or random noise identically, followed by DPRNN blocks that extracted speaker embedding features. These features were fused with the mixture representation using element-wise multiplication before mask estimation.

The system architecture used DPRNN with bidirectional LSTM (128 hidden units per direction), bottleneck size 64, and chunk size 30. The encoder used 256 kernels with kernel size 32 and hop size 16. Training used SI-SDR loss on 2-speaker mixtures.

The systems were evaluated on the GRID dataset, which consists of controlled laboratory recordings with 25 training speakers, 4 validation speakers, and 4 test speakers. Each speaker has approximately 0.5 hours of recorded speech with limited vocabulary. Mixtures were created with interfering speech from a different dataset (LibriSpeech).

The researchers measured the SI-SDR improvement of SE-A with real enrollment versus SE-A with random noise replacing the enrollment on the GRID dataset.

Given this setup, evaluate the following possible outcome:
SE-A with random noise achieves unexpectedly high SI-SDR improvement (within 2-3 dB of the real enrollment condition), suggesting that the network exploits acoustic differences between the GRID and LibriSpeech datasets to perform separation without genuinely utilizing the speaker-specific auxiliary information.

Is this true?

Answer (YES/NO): YES